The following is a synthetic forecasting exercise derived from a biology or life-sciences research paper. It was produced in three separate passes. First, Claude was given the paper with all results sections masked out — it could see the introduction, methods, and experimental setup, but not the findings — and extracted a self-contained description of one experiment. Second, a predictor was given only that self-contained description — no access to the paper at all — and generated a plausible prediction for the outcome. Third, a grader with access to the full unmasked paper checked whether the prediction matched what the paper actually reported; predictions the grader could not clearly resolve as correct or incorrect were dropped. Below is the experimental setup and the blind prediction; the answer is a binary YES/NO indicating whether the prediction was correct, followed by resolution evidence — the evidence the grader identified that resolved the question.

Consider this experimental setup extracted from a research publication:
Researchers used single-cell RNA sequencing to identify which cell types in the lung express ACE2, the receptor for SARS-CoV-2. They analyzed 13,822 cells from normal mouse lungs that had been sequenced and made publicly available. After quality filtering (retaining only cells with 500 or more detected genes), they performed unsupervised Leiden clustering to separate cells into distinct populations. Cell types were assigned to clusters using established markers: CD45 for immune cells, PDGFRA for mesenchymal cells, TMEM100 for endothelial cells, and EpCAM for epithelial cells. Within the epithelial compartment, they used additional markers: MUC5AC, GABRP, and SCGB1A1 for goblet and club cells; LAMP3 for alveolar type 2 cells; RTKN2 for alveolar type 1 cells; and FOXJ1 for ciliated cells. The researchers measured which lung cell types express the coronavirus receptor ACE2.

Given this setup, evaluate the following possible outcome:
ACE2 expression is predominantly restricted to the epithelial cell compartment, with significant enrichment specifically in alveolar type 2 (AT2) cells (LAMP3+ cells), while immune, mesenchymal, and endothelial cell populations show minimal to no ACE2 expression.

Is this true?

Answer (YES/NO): NO